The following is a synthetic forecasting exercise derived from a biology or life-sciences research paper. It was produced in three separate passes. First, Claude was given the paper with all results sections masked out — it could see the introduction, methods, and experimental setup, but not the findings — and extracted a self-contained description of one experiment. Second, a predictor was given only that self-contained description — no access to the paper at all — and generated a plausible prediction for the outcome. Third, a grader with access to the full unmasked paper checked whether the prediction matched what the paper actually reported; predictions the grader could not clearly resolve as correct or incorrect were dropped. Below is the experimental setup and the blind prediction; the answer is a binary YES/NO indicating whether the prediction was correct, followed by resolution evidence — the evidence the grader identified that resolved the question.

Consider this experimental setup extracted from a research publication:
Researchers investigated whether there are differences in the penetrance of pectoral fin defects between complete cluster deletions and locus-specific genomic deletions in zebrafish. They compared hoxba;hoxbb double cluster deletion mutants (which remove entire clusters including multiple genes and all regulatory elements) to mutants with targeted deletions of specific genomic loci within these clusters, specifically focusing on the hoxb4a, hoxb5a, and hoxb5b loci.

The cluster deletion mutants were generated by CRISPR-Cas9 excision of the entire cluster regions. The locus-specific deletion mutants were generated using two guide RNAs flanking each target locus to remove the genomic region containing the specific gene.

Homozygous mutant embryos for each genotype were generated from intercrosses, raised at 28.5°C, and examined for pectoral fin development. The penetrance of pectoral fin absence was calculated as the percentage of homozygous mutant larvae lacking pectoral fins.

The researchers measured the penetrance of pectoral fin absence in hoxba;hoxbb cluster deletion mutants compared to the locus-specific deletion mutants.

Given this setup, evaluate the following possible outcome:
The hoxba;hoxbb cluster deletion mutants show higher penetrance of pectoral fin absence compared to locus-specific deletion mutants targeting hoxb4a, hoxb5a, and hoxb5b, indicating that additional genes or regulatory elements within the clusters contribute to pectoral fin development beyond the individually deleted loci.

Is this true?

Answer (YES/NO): YES